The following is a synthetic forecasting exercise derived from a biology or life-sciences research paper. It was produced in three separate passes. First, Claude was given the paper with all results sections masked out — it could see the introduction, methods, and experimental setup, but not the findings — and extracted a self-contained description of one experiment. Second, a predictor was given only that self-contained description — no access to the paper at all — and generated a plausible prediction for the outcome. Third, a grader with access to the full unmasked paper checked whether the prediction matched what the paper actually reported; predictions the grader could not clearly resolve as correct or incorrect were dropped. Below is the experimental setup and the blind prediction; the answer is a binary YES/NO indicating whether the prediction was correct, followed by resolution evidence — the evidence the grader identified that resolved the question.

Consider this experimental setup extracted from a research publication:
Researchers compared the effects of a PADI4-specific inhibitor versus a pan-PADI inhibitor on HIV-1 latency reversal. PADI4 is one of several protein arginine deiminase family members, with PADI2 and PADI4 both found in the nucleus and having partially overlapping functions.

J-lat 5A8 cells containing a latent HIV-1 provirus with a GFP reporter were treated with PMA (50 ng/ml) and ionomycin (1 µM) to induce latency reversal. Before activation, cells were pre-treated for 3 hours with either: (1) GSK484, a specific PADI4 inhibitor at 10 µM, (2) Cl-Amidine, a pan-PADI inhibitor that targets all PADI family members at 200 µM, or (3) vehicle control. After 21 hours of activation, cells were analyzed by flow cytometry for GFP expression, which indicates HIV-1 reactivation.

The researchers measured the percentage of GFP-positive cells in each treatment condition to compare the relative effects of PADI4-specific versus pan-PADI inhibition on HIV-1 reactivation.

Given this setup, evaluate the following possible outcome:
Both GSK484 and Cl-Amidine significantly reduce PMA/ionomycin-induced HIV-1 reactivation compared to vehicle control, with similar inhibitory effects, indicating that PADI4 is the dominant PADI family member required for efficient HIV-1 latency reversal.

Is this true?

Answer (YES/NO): NO